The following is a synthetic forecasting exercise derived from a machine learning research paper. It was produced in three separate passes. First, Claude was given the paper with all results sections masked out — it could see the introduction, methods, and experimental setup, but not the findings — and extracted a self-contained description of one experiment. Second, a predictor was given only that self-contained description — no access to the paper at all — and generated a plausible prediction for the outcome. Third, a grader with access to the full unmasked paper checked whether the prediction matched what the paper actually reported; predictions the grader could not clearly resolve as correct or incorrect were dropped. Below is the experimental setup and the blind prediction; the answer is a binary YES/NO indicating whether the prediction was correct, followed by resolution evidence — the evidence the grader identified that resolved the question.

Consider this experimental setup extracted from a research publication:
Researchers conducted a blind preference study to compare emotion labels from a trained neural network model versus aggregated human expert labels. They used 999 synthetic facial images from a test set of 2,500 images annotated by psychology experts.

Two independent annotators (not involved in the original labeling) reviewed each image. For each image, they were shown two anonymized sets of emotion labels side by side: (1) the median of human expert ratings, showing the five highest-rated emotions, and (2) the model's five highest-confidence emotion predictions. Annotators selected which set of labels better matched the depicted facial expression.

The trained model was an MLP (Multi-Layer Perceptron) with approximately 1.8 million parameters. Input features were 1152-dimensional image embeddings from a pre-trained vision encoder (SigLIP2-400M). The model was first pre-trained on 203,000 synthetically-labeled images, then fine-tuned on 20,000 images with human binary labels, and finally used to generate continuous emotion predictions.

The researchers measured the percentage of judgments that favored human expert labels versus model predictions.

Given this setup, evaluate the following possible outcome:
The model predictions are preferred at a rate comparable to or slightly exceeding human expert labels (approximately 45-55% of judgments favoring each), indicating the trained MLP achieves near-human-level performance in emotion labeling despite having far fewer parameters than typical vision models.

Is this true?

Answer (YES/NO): NO